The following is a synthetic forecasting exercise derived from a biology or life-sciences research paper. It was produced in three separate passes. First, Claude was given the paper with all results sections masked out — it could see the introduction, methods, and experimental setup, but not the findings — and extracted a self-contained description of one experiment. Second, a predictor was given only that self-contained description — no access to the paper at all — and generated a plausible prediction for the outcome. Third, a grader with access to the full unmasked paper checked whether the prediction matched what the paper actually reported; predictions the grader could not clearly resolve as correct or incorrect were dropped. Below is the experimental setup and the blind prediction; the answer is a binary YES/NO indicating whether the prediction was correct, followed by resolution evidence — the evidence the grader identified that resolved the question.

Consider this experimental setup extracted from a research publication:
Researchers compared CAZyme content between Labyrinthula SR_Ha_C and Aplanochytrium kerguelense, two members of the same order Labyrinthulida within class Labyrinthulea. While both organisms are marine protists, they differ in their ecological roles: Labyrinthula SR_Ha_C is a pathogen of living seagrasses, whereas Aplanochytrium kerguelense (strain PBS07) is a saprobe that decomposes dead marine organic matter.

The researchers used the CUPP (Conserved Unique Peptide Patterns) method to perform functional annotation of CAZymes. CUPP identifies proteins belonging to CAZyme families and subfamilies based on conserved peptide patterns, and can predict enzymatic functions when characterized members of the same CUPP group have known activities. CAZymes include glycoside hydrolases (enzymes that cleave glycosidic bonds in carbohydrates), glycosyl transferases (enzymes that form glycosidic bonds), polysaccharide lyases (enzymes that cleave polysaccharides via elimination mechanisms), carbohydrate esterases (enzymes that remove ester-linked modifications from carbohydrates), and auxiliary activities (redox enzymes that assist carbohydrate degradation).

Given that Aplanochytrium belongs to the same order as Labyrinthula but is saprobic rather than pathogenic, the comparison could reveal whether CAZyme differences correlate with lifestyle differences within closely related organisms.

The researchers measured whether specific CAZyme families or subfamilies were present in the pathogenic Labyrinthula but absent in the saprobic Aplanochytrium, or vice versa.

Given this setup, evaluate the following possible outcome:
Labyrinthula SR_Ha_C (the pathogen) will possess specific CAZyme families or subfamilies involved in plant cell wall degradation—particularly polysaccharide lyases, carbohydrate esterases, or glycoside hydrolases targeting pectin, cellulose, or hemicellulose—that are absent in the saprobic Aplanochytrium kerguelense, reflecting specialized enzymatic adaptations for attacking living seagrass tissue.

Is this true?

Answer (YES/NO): NO